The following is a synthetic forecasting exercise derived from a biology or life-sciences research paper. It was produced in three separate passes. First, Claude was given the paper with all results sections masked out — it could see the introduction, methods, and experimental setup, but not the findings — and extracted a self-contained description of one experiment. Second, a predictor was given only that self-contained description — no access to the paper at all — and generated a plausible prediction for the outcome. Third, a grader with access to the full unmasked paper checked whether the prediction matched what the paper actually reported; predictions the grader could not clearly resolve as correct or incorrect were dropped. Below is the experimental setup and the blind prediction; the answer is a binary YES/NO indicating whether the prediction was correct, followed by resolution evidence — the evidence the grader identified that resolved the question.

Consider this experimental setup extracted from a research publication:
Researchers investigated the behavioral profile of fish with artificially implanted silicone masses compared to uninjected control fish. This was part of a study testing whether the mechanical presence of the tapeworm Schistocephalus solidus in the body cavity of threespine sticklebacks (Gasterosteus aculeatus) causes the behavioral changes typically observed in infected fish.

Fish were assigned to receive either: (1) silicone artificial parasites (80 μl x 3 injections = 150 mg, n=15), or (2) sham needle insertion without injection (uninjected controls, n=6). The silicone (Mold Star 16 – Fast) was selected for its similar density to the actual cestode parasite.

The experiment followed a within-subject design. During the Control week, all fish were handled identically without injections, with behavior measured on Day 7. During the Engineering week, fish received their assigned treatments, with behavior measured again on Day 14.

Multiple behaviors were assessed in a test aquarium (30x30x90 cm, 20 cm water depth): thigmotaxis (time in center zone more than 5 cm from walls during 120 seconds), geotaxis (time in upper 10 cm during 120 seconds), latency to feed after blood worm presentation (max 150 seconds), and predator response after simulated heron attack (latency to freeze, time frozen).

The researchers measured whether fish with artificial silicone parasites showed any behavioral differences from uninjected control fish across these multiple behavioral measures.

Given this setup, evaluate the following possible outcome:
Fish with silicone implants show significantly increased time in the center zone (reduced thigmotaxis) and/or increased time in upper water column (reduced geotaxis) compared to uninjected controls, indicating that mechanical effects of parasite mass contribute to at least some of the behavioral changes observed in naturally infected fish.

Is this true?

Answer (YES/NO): NO